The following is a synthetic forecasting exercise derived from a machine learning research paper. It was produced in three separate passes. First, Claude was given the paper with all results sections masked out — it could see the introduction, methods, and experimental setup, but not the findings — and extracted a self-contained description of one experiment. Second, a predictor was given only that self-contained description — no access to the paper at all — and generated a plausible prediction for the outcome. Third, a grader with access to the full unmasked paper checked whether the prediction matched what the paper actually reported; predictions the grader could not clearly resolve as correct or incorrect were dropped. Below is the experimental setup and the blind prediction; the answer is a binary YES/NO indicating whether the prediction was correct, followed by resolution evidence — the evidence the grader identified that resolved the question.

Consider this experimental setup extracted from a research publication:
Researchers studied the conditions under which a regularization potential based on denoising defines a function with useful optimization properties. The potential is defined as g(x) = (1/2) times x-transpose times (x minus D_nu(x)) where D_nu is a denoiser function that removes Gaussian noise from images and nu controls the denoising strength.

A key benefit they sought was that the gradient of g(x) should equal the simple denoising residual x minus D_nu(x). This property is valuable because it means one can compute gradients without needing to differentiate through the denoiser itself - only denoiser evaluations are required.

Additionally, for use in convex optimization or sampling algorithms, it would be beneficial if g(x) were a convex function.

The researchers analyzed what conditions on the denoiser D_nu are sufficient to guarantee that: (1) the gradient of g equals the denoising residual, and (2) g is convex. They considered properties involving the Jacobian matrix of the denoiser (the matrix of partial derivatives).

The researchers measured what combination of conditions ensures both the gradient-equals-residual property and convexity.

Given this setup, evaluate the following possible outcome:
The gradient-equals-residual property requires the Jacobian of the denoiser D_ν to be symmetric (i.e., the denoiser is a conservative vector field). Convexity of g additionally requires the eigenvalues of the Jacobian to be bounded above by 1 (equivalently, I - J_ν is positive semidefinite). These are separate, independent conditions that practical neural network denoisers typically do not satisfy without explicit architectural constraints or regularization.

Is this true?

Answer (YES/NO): YES